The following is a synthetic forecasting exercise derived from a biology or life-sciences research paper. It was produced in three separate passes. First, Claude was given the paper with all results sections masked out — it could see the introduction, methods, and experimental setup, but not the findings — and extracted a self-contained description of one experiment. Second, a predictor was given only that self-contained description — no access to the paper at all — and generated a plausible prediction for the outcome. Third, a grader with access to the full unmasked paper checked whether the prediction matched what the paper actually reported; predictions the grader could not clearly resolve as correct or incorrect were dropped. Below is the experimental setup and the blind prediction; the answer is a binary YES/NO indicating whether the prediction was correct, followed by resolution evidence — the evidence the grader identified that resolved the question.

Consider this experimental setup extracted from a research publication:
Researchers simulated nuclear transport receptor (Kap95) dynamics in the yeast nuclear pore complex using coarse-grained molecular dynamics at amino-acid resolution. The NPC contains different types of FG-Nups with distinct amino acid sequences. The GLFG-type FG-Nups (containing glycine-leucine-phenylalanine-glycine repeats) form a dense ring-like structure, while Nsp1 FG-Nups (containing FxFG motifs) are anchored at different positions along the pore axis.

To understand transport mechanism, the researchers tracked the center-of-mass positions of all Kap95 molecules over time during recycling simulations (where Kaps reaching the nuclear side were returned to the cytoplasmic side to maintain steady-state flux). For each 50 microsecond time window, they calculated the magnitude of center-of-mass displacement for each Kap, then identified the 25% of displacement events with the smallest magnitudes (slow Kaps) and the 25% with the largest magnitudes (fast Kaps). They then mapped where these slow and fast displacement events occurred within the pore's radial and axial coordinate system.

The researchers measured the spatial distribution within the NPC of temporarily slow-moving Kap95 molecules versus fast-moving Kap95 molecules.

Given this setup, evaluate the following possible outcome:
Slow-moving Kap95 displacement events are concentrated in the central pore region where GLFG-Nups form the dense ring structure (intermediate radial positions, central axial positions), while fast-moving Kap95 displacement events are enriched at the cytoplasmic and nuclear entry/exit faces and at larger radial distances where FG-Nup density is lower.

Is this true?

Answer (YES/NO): NO